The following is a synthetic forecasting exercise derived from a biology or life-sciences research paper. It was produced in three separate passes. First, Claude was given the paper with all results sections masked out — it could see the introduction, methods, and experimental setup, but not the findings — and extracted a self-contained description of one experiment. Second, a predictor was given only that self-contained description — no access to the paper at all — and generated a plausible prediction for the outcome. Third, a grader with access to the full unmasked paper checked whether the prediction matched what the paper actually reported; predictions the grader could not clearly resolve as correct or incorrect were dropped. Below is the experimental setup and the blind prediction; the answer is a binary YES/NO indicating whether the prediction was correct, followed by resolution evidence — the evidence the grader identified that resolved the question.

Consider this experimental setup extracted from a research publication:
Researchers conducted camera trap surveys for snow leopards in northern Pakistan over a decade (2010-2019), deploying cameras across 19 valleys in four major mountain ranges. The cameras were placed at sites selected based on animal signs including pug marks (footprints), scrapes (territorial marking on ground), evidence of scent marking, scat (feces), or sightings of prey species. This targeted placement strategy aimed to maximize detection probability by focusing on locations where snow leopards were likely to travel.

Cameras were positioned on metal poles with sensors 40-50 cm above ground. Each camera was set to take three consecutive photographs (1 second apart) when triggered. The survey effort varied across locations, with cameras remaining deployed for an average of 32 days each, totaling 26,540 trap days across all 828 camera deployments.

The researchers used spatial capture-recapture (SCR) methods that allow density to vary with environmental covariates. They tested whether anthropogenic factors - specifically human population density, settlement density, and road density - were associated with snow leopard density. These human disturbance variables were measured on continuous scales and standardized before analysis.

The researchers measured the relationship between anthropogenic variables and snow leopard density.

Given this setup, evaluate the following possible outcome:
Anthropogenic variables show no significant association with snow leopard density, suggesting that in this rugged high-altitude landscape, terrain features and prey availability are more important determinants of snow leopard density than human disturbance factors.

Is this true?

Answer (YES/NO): NO